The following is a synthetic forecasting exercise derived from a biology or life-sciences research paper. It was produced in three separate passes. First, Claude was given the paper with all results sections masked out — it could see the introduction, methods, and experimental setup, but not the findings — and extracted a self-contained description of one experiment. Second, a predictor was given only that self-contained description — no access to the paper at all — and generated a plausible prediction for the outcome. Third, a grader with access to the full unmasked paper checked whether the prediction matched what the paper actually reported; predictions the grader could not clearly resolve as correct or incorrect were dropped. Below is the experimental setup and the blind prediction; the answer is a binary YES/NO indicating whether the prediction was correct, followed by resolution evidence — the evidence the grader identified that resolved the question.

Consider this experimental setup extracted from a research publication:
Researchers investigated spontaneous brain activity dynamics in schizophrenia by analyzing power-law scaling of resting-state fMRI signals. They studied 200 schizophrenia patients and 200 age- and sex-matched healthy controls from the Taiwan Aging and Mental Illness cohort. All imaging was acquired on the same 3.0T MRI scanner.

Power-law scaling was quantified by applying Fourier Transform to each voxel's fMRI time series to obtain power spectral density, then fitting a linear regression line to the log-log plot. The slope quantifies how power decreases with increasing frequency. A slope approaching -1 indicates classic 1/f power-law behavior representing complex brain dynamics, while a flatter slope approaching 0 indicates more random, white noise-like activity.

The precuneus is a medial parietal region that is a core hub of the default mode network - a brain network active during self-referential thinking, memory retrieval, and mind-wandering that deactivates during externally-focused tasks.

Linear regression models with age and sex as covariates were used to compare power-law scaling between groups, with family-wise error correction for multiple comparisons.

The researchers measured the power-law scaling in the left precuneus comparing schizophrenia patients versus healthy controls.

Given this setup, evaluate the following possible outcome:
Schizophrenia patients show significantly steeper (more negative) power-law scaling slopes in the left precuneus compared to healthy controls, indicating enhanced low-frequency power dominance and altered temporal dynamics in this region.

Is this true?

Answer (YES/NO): NO